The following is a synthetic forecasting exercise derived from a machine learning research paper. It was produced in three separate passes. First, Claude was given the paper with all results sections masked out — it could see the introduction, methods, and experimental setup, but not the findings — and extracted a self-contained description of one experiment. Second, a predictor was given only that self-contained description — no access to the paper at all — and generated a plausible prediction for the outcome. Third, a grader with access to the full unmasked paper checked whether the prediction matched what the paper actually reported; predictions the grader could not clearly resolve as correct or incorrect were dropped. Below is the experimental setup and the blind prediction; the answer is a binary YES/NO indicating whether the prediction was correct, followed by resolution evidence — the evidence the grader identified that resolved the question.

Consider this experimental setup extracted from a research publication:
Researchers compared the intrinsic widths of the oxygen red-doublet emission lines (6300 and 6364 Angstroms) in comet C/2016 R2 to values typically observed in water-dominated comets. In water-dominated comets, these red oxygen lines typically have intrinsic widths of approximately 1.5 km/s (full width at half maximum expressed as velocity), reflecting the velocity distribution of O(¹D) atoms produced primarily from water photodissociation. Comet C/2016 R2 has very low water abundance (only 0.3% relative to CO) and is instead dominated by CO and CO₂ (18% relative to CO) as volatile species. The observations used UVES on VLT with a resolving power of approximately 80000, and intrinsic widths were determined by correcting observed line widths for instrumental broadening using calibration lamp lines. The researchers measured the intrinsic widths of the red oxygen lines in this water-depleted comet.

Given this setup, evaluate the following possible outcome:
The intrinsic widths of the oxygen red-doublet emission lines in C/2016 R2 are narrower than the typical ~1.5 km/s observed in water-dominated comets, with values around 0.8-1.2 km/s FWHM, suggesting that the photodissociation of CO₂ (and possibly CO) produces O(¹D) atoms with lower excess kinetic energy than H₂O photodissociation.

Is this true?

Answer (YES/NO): NO